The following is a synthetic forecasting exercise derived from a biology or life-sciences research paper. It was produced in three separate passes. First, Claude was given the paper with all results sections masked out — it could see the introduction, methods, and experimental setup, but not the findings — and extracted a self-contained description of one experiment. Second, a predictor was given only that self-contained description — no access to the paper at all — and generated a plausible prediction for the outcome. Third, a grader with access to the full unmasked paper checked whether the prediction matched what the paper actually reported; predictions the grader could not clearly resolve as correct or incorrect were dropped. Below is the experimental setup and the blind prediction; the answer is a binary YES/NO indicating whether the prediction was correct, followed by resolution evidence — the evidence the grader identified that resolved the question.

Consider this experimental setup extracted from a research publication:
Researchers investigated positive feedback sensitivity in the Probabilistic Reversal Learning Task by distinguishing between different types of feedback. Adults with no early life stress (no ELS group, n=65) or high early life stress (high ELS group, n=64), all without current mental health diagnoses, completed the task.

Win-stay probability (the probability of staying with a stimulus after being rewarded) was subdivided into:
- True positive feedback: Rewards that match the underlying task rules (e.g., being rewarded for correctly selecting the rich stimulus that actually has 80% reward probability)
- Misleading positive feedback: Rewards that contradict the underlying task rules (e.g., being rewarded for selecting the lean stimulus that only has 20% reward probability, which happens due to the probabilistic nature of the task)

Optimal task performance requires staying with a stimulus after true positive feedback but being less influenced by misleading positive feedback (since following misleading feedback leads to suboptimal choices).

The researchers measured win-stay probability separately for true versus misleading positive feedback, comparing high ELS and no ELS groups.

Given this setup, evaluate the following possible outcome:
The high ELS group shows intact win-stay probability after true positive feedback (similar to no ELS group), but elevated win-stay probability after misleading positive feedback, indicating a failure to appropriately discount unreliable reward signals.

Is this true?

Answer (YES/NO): NO